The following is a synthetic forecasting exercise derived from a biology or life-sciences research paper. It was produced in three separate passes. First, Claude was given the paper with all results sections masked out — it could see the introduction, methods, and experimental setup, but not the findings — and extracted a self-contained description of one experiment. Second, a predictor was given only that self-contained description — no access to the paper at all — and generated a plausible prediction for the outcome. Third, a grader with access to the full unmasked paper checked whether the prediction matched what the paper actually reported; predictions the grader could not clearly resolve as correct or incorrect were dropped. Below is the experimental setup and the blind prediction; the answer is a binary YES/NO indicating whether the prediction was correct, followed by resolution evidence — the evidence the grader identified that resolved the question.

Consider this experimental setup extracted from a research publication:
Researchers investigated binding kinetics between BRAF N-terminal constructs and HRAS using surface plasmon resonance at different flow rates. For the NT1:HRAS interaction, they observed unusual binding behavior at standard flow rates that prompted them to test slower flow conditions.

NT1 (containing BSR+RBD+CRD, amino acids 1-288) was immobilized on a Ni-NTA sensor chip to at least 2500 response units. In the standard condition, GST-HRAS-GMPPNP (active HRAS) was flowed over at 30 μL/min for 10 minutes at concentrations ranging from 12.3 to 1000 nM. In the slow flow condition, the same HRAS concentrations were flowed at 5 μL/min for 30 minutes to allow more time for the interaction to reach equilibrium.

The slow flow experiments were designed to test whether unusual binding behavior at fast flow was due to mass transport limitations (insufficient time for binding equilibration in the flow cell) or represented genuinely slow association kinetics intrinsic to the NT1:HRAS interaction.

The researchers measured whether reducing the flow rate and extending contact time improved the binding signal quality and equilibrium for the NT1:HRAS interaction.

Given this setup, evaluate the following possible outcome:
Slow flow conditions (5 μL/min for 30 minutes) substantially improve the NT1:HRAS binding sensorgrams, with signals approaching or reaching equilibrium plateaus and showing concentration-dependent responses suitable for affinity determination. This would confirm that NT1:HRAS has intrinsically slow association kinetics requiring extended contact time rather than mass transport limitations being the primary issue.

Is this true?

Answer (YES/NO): NO